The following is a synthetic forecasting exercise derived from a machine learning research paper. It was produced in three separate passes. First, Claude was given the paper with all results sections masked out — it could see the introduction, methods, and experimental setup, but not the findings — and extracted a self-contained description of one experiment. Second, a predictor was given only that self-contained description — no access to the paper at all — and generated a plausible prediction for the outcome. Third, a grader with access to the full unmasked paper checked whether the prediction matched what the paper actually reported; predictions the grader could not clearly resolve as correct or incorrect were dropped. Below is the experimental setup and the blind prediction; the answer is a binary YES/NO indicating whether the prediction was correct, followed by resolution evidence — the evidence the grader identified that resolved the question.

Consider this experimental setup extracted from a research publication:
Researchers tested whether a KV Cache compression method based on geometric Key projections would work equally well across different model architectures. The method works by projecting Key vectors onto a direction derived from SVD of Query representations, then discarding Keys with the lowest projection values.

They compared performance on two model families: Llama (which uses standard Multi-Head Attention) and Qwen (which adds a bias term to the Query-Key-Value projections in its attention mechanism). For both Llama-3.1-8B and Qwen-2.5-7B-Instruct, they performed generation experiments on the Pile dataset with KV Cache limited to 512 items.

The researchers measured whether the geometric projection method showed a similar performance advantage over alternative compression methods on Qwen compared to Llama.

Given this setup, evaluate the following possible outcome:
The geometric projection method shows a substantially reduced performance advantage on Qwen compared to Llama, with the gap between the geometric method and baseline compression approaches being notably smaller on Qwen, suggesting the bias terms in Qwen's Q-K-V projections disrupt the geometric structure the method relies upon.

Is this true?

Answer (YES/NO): YES